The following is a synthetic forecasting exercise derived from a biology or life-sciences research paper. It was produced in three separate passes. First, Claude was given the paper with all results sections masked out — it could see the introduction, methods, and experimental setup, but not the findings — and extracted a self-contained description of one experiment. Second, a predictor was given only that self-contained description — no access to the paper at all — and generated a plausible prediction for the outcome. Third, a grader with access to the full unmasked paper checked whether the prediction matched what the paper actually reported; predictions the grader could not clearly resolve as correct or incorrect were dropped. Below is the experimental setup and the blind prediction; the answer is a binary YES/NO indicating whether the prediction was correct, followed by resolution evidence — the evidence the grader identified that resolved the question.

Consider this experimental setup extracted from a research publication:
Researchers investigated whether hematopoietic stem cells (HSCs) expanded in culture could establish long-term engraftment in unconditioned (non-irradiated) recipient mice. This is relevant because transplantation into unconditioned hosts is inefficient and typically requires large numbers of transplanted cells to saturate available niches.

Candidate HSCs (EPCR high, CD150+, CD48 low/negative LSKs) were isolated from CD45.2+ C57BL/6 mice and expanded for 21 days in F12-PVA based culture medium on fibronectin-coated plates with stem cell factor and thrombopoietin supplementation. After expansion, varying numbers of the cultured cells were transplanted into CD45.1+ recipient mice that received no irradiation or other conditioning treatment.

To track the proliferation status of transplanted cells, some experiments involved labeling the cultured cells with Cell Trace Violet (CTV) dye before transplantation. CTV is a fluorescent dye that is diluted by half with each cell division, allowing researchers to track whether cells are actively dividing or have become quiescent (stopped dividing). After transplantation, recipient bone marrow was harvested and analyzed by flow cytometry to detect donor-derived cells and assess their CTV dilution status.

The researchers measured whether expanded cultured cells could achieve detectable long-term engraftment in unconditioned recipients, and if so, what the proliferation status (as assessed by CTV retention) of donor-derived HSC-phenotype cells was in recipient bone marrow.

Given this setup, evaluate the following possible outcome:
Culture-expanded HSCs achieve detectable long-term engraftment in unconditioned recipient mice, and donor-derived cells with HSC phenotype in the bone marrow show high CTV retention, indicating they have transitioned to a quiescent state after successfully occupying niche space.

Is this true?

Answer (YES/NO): YES